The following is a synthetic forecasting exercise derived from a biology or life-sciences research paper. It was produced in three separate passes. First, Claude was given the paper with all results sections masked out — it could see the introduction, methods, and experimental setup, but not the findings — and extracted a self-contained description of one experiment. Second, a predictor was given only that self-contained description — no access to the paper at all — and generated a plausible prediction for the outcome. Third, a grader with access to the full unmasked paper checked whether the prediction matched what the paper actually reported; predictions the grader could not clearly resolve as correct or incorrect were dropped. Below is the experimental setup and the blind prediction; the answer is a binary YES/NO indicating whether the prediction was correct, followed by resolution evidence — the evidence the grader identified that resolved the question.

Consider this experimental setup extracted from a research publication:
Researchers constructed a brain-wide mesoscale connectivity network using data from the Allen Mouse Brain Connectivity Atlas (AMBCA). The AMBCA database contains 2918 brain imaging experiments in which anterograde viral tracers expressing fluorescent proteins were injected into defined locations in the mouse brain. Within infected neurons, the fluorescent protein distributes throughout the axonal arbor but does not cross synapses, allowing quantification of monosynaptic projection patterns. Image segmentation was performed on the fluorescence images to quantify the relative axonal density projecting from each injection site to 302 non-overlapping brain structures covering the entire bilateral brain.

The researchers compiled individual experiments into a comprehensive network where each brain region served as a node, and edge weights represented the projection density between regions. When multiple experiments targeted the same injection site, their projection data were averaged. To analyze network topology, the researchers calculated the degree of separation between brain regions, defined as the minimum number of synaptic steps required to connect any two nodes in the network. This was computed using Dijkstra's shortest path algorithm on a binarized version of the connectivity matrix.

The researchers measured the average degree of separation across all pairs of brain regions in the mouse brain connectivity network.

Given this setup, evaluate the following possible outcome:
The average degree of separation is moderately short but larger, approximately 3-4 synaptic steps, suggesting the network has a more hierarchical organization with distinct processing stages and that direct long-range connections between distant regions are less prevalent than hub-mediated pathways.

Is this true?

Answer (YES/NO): NO